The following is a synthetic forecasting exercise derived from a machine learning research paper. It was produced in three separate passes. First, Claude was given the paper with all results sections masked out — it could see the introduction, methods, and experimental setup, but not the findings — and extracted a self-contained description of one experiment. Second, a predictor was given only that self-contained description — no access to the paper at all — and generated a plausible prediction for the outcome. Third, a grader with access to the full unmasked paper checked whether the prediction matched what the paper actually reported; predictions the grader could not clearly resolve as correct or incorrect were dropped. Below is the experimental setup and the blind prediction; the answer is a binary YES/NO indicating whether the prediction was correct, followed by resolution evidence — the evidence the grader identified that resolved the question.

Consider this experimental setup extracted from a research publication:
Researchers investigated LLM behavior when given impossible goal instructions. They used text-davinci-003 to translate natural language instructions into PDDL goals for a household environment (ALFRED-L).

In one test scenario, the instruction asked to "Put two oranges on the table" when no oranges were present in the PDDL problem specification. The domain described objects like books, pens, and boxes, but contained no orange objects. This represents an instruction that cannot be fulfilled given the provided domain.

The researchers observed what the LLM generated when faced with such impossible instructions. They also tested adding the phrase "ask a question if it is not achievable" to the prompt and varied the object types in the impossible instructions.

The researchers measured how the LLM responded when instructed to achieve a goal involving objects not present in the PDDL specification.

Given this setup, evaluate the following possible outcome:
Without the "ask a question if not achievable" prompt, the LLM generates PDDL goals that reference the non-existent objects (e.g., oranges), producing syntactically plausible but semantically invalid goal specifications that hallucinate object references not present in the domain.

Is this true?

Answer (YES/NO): YES